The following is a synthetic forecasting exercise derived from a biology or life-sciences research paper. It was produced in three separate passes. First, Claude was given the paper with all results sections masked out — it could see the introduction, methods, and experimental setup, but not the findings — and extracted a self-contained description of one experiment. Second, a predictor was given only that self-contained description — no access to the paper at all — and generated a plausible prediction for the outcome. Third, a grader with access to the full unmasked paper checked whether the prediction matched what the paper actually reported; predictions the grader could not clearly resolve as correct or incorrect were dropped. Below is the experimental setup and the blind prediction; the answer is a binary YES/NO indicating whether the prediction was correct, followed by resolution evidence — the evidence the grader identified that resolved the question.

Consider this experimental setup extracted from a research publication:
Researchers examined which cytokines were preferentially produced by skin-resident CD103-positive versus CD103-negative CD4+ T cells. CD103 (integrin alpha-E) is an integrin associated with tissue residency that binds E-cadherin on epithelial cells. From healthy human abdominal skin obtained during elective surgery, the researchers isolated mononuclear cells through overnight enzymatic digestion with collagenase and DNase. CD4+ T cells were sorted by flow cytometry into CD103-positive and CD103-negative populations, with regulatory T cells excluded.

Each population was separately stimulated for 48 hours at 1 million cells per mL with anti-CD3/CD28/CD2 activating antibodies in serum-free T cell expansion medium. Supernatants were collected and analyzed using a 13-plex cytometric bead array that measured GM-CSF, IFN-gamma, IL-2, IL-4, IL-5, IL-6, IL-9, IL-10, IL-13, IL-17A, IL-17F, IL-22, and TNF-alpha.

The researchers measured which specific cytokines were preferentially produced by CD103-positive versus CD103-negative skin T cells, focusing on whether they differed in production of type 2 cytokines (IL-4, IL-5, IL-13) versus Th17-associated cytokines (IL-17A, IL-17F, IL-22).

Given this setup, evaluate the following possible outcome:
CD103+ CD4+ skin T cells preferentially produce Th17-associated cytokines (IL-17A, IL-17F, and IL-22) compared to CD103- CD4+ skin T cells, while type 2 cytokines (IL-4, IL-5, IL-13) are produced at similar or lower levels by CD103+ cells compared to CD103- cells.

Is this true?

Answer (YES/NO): NO